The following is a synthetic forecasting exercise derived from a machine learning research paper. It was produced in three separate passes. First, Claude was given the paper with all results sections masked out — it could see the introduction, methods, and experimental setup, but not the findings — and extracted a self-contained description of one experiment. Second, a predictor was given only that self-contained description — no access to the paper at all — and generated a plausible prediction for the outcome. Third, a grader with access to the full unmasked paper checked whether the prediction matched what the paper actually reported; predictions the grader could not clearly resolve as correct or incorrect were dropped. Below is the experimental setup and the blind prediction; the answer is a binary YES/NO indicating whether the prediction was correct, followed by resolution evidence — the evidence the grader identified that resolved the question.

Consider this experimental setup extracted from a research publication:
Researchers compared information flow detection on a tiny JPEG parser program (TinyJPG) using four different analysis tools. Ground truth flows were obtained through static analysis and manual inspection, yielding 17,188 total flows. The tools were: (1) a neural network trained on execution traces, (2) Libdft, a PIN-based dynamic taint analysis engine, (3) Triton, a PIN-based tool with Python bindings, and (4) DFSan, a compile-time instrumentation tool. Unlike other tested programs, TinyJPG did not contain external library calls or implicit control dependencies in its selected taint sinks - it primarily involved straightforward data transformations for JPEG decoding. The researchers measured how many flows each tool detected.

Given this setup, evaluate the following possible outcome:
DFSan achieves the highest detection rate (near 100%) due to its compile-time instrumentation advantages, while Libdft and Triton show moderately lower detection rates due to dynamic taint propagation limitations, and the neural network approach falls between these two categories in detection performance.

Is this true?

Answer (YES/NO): NO